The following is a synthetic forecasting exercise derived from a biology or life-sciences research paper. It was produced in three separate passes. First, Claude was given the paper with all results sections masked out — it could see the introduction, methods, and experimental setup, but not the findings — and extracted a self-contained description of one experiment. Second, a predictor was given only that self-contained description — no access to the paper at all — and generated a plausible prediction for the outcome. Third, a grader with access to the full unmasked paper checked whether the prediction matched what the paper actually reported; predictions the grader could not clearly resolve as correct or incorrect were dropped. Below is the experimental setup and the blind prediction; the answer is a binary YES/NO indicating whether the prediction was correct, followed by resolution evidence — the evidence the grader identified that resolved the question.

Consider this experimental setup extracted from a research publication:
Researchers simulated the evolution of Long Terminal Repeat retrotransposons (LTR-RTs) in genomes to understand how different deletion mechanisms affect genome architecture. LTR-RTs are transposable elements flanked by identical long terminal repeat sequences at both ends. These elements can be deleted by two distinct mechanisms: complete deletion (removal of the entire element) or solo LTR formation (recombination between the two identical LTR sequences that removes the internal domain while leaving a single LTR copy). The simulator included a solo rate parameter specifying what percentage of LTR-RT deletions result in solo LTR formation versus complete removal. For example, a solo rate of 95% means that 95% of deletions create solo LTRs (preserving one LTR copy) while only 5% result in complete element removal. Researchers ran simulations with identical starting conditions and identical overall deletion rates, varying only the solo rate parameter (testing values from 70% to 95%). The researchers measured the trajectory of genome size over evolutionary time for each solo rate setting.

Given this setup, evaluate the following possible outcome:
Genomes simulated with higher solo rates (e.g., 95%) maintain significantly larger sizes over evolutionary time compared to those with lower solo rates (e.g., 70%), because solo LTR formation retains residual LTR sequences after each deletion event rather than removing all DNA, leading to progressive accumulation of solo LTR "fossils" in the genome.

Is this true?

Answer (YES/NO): YES